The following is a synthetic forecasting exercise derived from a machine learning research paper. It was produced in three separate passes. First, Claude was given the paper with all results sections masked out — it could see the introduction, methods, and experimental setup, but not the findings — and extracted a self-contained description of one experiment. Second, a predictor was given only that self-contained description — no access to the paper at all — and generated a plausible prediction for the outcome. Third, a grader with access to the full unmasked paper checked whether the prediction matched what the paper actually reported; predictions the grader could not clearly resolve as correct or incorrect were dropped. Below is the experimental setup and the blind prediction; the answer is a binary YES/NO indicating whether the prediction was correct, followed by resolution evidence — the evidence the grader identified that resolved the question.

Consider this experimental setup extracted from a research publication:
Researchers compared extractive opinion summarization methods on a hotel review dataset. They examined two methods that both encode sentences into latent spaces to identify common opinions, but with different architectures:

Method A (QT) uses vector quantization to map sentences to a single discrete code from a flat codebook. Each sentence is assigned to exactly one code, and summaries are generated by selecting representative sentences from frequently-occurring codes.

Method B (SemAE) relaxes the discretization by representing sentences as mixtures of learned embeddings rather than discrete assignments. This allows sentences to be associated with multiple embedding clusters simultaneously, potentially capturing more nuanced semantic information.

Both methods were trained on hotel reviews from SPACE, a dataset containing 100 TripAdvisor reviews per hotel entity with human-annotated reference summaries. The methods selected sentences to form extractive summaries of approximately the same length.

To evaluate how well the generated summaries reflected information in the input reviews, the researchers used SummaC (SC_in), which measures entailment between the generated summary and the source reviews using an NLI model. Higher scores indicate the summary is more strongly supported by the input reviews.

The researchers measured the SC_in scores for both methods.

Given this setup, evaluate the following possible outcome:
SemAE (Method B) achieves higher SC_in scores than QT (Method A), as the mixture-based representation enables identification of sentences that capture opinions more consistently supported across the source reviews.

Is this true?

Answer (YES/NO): NO